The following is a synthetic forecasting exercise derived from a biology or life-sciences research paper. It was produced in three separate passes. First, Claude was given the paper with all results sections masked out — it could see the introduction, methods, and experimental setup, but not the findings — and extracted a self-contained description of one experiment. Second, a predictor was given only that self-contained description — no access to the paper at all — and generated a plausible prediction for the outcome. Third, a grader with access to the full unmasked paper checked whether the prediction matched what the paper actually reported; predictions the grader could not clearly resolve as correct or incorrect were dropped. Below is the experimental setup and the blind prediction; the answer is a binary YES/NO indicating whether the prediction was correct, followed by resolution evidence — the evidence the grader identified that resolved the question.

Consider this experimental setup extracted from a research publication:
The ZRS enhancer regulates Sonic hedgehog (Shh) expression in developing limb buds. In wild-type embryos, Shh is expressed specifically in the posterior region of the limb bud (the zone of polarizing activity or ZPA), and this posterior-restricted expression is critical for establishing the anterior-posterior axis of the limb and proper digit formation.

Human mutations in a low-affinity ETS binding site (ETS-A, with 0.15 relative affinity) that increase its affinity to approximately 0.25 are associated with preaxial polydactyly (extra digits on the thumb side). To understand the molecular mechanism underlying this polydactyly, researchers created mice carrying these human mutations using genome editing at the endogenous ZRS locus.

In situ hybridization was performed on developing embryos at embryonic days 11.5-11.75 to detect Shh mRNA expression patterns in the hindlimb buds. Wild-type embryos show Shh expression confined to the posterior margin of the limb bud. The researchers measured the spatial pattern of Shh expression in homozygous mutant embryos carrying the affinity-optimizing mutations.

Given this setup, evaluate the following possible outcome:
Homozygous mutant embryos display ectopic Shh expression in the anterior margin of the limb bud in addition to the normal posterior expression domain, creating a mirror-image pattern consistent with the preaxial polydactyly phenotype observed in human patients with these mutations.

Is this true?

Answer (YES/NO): YES